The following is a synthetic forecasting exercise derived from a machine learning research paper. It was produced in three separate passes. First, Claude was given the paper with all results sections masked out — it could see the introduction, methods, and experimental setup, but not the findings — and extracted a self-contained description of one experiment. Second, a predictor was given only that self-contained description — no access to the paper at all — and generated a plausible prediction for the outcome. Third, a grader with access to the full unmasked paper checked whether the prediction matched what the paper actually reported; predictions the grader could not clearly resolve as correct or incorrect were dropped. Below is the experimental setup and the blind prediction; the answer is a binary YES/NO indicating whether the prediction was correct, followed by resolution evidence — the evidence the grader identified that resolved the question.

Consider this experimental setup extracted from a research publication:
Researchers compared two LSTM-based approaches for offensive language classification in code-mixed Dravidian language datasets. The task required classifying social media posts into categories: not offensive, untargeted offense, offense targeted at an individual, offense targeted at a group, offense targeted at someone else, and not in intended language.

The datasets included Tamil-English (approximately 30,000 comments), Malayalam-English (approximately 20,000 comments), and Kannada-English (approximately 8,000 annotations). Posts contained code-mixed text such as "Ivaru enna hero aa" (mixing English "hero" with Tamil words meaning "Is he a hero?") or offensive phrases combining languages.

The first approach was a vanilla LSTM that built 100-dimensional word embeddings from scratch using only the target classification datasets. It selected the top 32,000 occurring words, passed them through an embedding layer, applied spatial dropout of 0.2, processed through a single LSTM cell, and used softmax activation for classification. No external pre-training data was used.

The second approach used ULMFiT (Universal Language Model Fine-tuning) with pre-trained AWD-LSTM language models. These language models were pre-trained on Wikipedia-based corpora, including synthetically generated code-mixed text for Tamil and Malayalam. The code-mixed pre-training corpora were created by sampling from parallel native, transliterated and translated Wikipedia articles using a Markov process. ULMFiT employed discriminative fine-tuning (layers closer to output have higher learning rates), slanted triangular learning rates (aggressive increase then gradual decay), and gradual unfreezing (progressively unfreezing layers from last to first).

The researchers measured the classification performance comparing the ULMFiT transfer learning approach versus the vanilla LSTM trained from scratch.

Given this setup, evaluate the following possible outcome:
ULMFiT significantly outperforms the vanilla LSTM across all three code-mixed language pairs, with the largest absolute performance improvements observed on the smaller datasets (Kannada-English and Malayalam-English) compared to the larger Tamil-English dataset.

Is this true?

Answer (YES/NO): NO